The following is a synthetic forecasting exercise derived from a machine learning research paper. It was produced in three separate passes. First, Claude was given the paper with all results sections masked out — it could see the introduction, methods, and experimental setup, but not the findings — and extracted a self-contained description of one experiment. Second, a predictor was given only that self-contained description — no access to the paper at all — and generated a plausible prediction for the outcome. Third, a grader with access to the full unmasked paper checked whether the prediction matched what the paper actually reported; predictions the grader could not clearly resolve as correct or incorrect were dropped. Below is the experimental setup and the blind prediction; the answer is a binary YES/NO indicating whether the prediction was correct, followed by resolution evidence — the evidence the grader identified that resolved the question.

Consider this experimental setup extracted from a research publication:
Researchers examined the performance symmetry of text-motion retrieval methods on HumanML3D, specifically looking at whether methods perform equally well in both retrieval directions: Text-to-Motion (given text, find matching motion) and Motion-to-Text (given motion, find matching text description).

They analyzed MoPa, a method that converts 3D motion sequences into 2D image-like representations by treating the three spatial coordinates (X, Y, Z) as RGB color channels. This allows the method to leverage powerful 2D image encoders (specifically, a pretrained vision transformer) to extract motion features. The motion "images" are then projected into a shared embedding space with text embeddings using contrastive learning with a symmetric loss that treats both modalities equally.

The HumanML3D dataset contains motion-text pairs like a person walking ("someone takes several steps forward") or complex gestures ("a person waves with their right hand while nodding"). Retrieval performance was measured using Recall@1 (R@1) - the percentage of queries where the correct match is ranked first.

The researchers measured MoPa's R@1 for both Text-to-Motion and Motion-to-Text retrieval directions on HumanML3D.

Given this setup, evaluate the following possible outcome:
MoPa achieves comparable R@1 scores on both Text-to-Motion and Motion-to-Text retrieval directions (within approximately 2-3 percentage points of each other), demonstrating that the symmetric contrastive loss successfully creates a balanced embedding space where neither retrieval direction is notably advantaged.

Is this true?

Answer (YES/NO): YES